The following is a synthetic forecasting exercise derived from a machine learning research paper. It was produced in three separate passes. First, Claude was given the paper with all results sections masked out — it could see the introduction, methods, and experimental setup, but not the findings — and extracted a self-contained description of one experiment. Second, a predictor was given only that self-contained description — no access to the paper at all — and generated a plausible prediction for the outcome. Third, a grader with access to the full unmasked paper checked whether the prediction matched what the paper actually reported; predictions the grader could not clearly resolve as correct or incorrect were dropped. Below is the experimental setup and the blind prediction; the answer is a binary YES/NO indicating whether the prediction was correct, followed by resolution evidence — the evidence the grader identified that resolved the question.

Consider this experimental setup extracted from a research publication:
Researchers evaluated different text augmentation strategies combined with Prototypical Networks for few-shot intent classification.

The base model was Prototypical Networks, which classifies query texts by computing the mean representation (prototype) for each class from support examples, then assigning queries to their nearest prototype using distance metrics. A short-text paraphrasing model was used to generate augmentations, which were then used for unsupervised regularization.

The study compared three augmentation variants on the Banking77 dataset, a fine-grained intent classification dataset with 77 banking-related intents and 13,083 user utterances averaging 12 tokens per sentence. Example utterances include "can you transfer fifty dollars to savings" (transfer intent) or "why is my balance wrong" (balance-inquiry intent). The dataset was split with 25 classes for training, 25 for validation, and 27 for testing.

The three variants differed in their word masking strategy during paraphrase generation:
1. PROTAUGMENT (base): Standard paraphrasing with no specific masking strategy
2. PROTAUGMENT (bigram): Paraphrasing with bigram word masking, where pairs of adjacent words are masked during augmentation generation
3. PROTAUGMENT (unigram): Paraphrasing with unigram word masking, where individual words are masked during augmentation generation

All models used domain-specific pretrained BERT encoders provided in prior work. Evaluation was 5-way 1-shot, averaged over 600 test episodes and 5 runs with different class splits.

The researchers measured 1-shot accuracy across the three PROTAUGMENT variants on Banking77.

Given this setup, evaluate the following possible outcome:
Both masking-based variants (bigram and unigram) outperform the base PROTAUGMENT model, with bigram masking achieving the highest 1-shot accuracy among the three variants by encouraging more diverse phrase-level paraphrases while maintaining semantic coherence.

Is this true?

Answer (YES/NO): NO